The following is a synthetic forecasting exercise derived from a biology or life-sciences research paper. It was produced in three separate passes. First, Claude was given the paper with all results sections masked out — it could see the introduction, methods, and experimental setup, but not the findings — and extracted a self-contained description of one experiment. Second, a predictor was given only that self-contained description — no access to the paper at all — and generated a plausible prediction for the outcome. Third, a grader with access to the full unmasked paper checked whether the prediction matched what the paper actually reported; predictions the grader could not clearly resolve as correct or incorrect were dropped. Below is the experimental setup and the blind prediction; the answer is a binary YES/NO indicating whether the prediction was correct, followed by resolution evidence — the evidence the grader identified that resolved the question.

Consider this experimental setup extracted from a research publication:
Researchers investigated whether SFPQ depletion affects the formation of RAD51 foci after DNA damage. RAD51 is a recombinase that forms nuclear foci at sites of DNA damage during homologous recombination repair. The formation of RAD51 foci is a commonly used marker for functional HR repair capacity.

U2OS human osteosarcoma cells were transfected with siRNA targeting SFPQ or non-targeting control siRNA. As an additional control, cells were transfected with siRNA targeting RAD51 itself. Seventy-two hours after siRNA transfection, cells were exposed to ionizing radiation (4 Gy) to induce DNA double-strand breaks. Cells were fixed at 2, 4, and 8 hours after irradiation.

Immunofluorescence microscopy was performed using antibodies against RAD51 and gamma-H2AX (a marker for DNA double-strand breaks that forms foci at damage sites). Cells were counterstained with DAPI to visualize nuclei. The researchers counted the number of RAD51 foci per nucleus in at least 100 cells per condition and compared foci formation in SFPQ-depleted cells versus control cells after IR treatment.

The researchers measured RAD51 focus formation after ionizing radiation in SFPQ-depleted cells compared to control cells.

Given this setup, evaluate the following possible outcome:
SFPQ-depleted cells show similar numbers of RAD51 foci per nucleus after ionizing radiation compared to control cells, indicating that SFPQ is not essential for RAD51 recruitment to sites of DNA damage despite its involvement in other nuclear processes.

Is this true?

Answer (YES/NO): NO